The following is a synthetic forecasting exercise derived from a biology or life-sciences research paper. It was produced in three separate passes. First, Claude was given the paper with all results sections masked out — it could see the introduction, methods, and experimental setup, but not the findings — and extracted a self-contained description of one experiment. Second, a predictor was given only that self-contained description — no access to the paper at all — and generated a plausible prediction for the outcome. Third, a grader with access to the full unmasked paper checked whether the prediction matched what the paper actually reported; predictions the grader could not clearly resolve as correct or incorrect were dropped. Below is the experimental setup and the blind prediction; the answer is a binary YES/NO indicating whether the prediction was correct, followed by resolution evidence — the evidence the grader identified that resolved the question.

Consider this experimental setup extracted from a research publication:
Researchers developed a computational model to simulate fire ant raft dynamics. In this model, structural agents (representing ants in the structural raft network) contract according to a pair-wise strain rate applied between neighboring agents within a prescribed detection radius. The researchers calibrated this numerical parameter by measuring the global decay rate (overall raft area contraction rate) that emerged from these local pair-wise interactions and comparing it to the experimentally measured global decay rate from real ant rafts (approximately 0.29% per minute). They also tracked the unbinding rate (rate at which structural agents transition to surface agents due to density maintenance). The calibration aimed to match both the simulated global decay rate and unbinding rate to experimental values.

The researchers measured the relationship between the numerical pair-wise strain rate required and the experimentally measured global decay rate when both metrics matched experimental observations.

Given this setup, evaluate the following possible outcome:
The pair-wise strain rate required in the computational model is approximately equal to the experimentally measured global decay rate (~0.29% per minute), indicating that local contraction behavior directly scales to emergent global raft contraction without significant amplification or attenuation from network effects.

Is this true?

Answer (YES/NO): NO